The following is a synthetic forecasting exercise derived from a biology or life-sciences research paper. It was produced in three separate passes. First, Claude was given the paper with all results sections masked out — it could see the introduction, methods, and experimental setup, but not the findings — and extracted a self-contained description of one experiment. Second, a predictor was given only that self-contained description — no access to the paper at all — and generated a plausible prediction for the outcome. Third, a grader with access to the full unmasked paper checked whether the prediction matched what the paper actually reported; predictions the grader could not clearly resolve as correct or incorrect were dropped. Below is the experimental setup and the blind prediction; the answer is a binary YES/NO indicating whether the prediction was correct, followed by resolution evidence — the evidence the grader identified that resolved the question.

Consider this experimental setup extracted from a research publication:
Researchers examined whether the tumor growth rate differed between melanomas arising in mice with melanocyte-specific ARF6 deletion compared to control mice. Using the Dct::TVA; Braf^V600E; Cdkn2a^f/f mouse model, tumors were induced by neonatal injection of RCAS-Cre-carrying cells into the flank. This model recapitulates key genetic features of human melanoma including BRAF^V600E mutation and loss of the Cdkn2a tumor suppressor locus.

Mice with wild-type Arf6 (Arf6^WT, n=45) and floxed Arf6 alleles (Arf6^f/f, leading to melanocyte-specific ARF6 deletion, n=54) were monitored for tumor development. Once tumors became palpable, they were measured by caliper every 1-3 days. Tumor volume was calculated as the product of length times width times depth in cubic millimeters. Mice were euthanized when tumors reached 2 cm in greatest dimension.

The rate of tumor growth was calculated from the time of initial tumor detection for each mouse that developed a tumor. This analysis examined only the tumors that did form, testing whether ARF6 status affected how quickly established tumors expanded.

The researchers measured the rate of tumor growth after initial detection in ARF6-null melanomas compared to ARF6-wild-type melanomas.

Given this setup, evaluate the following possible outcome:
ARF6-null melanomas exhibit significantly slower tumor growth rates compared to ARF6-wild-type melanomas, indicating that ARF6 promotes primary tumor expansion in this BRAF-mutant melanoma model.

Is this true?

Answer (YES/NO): YES